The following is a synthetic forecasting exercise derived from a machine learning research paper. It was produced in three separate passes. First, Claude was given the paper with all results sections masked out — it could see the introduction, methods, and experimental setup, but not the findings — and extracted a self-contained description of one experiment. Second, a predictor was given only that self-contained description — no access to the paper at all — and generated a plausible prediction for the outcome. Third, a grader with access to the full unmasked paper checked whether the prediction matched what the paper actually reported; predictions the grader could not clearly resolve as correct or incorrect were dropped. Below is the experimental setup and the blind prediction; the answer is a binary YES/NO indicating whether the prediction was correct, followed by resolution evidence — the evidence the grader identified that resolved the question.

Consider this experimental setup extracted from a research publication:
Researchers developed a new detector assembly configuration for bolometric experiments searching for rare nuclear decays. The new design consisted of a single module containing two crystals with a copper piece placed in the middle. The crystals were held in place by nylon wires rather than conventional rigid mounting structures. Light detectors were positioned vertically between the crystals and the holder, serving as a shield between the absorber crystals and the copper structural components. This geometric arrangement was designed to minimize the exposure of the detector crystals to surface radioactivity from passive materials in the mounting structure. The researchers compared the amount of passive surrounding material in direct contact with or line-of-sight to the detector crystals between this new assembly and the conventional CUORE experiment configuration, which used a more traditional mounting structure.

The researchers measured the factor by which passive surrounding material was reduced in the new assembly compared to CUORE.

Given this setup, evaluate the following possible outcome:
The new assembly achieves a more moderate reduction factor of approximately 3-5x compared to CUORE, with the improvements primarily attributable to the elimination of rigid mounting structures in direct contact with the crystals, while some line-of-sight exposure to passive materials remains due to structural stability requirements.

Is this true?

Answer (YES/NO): NO